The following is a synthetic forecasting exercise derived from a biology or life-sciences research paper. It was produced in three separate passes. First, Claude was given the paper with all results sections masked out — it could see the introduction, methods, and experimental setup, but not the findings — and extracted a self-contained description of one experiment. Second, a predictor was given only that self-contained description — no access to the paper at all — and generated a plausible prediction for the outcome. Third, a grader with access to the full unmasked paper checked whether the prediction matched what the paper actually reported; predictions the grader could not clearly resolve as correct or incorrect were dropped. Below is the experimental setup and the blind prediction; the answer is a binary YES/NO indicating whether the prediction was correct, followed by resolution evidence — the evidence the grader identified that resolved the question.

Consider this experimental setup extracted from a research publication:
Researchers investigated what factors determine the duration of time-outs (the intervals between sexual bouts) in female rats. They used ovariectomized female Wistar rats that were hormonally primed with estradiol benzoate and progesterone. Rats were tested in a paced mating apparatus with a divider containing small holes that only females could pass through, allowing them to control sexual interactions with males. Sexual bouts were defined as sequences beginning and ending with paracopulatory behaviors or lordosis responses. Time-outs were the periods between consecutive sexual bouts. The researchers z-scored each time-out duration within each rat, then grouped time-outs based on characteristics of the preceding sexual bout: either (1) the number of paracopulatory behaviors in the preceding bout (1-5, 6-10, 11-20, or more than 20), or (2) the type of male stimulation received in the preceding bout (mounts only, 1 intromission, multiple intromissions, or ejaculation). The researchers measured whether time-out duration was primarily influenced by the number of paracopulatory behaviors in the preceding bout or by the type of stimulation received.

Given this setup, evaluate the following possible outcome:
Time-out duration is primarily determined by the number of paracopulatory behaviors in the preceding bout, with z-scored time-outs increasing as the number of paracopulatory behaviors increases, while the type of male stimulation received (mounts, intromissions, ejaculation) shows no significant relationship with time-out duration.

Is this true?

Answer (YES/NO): NO